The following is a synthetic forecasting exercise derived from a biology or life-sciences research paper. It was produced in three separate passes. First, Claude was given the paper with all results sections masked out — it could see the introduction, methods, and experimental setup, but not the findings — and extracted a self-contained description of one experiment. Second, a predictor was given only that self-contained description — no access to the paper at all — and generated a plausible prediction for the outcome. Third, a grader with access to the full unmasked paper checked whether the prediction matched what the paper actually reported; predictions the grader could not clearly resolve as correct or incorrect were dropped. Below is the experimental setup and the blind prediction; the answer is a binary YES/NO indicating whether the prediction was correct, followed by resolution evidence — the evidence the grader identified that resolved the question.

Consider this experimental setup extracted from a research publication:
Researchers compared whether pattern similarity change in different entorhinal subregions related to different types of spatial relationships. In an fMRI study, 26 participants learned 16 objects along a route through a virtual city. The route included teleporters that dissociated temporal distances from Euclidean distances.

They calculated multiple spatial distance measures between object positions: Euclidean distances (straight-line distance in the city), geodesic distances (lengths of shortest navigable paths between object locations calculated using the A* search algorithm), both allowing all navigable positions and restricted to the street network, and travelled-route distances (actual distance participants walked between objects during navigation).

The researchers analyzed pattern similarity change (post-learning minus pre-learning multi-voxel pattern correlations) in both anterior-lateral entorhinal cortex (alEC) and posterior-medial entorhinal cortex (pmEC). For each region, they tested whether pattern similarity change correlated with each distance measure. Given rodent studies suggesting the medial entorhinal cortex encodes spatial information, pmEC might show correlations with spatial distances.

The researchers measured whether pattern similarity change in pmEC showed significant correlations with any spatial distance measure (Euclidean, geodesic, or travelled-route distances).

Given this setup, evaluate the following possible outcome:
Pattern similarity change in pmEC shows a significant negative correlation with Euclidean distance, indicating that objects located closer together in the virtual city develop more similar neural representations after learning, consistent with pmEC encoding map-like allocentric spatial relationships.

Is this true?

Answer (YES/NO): NO